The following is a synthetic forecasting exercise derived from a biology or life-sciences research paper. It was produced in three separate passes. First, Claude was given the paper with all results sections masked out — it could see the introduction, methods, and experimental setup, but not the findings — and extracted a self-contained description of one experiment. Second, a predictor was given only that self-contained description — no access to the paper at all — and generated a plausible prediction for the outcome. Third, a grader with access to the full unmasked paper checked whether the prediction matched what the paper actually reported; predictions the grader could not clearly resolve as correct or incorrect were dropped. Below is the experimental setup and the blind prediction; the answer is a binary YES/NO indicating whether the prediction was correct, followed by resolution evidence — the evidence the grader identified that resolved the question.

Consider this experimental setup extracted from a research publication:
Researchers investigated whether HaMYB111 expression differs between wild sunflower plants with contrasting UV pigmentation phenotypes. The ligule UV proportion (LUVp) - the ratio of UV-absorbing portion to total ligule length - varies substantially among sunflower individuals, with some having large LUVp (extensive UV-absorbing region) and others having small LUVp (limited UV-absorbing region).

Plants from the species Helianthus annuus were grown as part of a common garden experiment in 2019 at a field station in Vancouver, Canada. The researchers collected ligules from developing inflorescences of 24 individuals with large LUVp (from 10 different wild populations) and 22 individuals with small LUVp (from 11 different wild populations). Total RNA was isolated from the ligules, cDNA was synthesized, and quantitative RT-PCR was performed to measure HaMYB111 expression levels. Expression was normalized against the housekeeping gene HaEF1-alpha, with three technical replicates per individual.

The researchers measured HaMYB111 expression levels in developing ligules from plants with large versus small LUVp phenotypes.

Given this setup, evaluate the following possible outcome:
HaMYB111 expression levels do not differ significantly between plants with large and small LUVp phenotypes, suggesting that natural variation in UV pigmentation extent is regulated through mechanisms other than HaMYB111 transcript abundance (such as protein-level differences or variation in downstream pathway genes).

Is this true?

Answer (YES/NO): NO